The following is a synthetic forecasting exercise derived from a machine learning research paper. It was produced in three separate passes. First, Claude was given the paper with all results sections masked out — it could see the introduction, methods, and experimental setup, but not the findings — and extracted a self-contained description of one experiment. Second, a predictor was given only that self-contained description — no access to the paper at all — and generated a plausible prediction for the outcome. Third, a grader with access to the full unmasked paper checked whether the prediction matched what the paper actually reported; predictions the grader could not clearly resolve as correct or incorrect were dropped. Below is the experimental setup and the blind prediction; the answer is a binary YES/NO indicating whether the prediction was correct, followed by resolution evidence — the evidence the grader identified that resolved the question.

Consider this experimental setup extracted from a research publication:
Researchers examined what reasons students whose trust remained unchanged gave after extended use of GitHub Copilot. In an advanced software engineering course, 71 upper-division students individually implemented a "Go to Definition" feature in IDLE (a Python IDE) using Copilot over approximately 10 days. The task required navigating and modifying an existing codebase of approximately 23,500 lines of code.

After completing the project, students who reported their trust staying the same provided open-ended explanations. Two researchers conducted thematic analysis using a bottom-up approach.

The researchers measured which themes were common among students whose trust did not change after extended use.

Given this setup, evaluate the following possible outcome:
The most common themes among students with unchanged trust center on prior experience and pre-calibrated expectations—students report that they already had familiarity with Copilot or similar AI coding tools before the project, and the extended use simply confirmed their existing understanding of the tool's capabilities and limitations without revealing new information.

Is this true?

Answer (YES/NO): NO